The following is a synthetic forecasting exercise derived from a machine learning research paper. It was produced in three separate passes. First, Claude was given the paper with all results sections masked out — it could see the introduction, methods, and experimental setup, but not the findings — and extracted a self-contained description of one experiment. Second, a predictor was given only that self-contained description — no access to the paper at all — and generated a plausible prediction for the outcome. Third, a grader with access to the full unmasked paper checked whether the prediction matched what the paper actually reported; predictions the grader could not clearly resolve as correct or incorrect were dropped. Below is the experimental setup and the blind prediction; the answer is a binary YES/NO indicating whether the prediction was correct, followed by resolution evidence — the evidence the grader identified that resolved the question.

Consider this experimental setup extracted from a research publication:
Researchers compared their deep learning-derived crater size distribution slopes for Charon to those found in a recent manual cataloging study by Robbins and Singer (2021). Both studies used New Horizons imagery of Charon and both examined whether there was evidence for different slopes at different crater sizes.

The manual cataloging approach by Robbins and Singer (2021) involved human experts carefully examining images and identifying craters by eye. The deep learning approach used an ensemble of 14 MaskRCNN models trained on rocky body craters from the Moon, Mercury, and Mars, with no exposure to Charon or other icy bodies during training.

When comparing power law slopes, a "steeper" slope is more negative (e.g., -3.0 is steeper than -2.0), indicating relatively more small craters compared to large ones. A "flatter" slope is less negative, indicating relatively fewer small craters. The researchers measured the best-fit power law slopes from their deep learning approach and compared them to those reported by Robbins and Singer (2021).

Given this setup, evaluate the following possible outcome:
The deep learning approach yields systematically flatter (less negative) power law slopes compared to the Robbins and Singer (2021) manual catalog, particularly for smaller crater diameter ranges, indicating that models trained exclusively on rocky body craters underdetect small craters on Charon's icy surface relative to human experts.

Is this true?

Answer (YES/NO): NO